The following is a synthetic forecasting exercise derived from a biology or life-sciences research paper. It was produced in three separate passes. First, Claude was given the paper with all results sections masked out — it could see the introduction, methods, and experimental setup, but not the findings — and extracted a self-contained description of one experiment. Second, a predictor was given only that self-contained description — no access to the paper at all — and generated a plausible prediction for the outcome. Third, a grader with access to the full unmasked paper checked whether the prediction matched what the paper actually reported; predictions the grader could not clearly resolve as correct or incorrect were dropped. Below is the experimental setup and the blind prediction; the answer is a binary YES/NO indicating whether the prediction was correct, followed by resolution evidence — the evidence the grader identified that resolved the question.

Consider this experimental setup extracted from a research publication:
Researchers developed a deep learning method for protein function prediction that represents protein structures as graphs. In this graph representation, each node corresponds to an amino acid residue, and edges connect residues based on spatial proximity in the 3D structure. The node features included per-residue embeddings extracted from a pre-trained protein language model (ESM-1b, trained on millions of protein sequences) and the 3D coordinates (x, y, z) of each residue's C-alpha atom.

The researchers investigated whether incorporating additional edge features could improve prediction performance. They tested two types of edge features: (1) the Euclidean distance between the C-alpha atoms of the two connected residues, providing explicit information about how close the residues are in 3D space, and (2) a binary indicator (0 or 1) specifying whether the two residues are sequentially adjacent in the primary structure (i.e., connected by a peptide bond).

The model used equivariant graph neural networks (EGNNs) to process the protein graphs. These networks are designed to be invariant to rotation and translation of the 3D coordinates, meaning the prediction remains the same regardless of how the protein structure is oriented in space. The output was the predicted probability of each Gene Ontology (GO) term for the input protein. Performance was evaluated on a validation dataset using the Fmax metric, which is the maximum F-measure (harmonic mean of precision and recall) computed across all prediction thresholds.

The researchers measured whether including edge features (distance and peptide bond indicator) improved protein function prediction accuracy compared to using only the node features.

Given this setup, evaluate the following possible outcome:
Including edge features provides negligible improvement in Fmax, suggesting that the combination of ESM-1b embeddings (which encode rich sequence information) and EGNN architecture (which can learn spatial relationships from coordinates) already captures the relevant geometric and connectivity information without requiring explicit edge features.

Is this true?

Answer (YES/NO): NO